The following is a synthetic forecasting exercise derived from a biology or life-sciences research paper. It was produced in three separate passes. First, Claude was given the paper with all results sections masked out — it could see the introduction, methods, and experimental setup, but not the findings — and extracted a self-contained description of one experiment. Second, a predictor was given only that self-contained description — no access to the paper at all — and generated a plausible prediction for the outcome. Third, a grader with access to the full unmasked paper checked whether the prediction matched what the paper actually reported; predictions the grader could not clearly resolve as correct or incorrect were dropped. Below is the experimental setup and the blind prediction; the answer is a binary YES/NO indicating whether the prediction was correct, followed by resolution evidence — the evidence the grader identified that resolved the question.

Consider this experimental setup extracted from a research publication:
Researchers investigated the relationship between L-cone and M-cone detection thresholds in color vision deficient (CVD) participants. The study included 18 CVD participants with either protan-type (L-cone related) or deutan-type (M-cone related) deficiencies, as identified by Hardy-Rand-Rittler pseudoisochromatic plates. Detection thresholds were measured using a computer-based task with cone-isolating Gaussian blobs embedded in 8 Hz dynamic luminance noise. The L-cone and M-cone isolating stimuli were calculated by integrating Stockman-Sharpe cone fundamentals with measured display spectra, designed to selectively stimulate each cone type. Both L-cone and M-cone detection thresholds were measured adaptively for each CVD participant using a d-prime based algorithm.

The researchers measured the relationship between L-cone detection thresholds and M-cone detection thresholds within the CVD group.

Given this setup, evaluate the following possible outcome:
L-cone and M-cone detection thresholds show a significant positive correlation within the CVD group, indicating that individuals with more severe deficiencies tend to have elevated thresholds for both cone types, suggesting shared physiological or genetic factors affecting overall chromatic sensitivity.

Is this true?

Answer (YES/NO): NO